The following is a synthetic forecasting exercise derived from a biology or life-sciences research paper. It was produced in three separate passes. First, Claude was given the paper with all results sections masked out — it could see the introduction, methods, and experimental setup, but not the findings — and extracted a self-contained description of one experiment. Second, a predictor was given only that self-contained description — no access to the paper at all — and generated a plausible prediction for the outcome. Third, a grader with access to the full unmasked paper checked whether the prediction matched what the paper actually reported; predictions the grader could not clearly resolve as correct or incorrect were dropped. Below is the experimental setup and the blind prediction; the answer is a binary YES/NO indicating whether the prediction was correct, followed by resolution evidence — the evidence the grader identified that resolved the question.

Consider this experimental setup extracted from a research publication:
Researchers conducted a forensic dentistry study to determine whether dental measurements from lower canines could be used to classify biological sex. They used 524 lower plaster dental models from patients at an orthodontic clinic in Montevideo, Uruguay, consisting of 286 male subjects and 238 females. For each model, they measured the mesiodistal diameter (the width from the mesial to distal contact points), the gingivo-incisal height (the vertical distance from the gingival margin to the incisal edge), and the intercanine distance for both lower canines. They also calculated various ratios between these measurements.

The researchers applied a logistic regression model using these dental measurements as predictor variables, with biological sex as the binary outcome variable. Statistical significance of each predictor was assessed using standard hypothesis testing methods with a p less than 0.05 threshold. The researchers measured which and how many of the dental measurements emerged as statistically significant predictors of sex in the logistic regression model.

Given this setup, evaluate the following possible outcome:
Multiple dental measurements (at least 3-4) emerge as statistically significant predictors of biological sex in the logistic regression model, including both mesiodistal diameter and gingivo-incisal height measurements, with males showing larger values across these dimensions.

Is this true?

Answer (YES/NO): NO